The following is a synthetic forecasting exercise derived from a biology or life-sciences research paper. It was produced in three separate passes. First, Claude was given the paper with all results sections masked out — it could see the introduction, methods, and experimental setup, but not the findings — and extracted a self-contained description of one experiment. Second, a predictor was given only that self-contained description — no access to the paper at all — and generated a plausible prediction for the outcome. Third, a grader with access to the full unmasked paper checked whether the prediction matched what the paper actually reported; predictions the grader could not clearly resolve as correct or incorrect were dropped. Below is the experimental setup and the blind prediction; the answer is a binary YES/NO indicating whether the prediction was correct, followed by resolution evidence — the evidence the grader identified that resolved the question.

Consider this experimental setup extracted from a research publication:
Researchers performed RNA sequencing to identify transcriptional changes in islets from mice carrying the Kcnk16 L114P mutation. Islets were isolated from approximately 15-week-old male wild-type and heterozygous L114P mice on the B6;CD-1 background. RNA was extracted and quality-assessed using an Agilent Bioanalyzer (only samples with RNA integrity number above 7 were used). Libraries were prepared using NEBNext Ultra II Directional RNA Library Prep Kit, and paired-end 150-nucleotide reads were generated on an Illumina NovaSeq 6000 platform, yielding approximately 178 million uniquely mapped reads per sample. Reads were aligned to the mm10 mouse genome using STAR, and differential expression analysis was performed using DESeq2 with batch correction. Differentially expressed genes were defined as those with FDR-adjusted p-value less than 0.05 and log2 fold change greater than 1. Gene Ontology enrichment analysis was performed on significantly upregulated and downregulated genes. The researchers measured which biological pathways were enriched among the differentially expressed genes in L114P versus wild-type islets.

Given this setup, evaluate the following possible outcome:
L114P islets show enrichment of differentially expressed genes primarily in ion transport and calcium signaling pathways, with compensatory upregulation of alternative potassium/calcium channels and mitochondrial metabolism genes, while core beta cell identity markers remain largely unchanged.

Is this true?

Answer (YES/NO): NO